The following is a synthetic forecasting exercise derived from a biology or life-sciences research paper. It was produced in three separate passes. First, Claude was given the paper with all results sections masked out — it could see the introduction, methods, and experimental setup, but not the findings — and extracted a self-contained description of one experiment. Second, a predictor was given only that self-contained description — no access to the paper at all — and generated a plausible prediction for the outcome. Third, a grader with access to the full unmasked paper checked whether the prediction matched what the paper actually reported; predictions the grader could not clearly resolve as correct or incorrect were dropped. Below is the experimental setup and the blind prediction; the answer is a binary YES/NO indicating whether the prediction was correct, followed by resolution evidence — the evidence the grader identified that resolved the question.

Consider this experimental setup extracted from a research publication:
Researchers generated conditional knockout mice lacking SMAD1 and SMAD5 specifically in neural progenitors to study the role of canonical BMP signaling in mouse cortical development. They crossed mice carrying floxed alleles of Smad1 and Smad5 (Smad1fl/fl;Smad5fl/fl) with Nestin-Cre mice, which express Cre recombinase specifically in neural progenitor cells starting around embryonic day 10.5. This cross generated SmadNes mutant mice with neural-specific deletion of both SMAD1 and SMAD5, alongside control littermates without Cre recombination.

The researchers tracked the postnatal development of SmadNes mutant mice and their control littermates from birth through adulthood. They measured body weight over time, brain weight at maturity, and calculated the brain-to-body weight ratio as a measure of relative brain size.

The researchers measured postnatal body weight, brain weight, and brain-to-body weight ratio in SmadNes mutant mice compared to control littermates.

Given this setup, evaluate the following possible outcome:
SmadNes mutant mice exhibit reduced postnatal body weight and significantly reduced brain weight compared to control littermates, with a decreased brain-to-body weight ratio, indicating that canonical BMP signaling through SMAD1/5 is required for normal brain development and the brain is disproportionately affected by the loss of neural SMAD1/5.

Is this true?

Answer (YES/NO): NO